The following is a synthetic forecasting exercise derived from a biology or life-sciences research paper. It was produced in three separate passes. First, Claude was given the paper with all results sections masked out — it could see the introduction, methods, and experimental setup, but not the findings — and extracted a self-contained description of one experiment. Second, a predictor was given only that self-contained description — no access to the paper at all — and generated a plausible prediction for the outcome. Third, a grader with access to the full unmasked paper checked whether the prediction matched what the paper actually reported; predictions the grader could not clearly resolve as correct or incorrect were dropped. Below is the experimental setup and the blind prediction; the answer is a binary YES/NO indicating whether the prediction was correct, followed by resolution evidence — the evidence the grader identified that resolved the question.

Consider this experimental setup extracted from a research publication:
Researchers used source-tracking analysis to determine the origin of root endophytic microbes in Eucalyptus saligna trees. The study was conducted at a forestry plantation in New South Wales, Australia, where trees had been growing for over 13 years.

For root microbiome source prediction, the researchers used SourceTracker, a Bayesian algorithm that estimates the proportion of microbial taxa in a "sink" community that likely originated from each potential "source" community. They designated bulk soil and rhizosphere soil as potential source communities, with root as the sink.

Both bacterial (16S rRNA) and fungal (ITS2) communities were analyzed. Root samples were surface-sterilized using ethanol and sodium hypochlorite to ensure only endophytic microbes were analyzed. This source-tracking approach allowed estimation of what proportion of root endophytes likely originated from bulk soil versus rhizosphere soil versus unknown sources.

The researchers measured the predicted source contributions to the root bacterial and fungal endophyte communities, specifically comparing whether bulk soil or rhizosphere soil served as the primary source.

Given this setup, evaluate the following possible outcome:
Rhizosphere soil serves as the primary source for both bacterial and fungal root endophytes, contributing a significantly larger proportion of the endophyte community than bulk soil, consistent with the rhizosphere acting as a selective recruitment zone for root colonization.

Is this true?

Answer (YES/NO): NO